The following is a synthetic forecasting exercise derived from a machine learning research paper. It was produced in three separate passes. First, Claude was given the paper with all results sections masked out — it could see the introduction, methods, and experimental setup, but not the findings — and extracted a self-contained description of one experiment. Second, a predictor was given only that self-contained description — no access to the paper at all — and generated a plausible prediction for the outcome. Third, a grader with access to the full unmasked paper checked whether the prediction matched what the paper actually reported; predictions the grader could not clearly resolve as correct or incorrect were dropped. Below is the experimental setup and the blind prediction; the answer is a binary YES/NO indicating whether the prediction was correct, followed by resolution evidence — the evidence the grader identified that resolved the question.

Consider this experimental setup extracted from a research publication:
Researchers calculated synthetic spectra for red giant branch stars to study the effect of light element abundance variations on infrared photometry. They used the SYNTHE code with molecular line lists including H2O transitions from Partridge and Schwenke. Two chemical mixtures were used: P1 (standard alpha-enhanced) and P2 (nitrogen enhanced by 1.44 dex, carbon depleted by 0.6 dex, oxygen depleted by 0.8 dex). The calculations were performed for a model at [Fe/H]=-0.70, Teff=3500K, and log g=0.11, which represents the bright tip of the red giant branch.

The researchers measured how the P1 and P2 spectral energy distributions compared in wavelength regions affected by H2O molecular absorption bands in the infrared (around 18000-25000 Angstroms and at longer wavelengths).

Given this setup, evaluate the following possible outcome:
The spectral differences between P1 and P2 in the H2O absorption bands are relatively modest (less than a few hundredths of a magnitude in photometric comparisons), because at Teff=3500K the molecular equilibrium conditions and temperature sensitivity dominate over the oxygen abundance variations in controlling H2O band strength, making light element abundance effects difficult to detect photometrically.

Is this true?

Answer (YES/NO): NO